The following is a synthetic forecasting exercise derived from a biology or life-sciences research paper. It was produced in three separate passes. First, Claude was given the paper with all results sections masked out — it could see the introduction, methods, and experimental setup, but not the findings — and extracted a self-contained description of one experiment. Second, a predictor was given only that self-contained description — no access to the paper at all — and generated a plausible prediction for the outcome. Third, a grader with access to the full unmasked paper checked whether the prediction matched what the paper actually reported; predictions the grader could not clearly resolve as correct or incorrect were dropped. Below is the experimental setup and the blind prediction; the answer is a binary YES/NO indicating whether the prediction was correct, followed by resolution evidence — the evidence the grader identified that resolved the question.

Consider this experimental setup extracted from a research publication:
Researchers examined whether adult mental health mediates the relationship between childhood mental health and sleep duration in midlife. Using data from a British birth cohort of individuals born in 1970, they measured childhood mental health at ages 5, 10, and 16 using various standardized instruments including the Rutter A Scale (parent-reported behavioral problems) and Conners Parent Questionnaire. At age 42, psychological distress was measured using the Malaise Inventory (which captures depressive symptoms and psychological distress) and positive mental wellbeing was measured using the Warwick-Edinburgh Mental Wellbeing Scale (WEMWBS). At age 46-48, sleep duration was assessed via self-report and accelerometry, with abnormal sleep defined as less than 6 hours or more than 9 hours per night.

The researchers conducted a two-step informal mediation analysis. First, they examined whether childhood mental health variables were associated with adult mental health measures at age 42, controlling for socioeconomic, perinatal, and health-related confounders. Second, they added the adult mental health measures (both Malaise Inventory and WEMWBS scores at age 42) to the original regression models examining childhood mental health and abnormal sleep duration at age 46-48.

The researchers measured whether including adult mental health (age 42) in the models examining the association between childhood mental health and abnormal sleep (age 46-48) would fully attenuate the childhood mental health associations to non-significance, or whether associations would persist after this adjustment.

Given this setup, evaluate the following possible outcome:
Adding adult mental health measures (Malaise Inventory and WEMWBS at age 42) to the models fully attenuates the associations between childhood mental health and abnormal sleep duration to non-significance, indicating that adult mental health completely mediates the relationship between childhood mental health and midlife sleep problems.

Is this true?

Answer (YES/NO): NO